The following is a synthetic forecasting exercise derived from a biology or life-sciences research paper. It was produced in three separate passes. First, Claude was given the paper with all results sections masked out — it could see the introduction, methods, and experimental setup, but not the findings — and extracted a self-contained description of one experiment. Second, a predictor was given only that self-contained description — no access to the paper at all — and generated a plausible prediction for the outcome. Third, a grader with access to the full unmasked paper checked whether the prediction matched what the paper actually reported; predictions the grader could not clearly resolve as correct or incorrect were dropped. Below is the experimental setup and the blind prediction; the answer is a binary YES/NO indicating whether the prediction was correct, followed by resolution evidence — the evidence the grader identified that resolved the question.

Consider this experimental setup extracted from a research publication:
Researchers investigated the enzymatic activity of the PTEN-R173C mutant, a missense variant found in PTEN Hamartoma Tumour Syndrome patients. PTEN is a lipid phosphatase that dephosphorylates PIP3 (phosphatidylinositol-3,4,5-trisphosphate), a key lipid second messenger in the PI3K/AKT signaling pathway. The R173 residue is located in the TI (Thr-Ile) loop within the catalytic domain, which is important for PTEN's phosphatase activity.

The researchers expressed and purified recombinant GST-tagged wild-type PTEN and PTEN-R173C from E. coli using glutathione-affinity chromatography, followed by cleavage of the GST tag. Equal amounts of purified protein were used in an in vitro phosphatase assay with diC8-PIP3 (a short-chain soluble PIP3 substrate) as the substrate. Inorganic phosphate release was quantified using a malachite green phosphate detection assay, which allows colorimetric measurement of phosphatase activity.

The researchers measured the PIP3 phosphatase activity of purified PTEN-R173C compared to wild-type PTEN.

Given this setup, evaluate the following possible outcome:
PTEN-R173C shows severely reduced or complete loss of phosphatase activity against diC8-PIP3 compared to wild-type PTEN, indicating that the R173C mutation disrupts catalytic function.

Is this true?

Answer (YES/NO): NO